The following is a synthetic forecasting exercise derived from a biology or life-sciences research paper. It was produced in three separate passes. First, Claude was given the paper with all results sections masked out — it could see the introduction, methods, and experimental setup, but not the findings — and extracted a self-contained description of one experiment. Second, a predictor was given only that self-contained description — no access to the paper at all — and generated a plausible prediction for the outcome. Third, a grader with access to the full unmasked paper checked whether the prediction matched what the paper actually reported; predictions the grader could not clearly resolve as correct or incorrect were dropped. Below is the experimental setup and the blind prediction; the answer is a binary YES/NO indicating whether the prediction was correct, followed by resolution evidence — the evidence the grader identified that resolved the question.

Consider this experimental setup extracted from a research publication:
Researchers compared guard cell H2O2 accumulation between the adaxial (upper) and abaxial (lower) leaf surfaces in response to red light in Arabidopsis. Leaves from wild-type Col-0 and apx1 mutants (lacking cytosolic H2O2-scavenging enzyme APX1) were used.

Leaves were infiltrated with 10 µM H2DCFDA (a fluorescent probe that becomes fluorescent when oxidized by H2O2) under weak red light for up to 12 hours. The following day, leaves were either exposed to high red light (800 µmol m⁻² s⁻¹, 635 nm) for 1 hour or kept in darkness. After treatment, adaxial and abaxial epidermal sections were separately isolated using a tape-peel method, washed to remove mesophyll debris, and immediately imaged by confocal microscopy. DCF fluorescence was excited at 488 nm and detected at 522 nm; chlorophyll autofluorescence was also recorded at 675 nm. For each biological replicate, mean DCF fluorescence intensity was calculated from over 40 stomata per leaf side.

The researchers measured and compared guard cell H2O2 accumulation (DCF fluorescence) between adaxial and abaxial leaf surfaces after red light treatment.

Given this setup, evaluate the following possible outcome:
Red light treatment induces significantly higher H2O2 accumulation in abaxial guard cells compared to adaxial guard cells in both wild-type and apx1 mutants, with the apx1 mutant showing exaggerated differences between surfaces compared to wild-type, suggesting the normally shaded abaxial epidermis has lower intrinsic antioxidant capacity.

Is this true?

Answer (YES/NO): NO